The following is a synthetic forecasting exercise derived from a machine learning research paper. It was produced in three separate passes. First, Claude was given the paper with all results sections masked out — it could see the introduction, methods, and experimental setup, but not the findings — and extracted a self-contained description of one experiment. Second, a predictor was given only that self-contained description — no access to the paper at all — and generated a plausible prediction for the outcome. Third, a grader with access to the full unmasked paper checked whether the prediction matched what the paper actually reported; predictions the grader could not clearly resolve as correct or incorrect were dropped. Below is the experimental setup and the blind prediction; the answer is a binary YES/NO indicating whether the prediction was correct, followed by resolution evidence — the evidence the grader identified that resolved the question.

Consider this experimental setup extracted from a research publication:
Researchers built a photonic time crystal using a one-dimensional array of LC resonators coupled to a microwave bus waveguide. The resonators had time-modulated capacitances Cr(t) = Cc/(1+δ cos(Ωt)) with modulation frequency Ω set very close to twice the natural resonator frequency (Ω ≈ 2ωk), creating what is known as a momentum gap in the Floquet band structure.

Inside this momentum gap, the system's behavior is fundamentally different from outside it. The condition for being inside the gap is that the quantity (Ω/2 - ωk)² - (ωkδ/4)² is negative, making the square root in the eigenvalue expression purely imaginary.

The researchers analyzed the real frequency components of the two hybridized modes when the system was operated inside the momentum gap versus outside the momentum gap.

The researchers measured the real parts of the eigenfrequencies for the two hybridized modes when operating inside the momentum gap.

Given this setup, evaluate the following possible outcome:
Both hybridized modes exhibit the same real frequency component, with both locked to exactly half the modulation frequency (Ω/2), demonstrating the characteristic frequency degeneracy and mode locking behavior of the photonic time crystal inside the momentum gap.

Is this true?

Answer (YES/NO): YES